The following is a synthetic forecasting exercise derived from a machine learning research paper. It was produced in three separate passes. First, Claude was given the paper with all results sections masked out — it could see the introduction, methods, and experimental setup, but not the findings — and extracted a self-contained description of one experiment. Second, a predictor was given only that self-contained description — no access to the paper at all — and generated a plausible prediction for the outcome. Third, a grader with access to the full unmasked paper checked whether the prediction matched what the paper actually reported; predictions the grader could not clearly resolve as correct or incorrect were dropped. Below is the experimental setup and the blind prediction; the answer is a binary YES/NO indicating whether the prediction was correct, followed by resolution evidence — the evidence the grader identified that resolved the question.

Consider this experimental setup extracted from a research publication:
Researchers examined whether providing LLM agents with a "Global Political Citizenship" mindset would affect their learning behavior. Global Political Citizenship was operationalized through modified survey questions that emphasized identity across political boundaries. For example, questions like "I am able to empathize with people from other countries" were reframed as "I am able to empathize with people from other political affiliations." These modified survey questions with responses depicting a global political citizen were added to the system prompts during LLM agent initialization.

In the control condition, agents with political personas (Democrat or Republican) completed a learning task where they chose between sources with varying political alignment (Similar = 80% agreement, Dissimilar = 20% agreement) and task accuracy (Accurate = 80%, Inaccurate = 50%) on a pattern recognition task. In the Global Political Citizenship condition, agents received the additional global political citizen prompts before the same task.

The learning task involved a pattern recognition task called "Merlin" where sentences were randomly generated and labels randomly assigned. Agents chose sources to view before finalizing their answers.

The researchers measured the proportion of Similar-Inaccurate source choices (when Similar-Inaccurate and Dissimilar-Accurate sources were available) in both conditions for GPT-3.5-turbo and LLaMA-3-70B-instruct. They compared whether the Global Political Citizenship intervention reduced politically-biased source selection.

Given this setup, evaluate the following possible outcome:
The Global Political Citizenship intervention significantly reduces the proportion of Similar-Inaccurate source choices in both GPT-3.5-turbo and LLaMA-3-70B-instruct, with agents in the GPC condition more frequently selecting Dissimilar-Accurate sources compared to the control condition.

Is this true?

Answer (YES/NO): NO